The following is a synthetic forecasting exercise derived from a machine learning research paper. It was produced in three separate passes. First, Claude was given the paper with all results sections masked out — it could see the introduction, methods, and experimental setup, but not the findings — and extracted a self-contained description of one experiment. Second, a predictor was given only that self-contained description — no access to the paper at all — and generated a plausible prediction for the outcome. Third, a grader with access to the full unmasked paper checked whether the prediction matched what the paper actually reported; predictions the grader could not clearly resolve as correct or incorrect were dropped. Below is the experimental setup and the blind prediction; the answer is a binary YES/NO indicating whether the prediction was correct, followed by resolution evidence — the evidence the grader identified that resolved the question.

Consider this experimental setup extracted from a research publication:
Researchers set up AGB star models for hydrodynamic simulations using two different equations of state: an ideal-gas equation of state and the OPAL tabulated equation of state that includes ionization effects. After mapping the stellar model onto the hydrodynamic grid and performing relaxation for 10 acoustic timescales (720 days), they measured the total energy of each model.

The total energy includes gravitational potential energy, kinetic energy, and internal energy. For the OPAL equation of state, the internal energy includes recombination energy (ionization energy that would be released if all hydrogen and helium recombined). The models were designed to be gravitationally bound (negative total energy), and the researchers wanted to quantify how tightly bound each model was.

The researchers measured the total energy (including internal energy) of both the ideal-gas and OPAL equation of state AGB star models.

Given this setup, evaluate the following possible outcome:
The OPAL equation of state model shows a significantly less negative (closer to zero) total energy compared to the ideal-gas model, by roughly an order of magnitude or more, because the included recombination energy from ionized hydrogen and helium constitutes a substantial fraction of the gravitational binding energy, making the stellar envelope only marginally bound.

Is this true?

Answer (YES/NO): NO